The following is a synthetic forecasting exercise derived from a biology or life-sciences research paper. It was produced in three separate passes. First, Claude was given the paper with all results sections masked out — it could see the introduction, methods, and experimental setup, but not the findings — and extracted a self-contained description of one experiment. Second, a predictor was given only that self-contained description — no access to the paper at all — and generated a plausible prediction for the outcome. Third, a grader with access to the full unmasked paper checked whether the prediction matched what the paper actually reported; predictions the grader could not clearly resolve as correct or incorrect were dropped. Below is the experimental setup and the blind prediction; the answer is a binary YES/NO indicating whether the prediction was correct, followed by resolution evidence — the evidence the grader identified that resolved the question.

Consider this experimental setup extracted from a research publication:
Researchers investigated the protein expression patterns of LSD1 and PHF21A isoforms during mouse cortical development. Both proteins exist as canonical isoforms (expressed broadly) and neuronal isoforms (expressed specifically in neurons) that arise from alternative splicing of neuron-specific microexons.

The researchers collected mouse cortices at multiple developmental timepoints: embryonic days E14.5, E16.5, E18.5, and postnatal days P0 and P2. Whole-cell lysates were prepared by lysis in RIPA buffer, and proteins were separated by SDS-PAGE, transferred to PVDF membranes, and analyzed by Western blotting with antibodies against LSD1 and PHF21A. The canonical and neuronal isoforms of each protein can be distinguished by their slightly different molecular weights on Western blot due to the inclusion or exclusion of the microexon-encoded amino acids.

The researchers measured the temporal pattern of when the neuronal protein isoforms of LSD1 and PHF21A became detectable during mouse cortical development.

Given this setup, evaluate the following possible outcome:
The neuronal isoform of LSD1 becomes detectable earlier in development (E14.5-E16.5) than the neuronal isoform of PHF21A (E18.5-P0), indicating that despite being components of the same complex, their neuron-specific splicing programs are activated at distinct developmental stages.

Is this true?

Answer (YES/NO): NO